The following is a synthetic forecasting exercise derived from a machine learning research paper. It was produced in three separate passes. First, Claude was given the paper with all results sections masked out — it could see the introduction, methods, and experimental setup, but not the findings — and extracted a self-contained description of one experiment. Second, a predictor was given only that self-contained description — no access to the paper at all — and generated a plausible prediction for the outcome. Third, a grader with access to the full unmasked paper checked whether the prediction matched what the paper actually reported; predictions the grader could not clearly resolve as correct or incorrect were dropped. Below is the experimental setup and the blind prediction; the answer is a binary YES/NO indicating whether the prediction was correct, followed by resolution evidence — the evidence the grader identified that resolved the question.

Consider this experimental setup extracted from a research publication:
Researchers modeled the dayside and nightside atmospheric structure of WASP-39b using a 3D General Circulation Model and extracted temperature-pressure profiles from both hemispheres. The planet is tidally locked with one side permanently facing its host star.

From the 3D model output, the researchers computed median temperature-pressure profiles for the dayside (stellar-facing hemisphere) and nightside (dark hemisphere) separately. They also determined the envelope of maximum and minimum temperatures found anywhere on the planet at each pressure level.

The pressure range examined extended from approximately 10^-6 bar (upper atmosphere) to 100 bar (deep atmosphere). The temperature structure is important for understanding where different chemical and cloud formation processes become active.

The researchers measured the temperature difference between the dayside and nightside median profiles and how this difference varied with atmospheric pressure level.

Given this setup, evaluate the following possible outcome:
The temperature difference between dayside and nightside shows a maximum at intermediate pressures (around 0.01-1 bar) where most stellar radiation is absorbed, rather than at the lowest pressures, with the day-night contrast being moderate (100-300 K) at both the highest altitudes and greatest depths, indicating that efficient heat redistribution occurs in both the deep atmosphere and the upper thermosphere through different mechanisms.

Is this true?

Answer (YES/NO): NO